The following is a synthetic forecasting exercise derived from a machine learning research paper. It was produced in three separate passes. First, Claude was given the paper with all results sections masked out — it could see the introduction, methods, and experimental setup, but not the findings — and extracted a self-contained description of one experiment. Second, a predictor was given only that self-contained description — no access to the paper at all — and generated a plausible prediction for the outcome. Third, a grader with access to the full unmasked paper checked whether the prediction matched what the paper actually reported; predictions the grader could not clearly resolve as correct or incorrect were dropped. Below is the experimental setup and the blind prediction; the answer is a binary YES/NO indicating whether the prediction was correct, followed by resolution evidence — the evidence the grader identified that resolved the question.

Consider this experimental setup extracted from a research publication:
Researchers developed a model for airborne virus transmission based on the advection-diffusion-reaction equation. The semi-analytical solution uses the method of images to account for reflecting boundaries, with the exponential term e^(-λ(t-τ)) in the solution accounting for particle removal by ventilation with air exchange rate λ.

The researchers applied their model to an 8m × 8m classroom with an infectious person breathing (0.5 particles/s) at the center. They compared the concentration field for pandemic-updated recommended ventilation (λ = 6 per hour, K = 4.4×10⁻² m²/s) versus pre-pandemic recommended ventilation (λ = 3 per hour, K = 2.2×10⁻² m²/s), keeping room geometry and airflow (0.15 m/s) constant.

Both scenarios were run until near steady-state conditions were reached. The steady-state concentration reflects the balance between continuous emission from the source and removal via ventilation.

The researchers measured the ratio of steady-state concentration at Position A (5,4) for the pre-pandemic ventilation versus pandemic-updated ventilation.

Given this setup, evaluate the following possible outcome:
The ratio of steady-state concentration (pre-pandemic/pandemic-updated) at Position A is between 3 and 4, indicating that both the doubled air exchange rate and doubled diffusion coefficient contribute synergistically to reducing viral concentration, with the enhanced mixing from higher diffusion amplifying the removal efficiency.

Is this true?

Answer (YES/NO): NO